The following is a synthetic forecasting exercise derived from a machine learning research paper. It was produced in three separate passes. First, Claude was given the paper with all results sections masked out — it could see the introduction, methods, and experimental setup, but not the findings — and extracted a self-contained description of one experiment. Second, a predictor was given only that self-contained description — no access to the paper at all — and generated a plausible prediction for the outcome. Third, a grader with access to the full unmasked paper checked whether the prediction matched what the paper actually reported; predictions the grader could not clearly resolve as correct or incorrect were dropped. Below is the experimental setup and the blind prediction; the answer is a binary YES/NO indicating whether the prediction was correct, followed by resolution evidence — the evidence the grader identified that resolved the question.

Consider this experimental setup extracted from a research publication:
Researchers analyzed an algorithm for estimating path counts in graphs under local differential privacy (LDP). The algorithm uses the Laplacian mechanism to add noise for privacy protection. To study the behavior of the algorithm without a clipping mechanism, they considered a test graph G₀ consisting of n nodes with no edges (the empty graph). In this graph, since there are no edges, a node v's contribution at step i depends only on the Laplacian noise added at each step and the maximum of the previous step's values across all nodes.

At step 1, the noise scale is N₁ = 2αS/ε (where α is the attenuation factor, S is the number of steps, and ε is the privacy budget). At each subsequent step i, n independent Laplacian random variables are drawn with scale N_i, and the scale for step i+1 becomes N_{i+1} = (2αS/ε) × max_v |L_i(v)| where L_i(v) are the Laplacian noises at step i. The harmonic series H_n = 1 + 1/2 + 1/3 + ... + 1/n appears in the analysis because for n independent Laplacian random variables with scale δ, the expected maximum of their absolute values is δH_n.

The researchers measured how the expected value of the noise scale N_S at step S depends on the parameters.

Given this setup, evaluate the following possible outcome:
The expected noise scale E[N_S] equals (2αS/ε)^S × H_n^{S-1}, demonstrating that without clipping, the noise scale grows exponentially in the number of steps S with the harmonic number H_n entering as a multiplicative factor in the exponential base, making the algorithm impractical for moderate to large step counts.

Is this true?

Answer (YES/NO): YES